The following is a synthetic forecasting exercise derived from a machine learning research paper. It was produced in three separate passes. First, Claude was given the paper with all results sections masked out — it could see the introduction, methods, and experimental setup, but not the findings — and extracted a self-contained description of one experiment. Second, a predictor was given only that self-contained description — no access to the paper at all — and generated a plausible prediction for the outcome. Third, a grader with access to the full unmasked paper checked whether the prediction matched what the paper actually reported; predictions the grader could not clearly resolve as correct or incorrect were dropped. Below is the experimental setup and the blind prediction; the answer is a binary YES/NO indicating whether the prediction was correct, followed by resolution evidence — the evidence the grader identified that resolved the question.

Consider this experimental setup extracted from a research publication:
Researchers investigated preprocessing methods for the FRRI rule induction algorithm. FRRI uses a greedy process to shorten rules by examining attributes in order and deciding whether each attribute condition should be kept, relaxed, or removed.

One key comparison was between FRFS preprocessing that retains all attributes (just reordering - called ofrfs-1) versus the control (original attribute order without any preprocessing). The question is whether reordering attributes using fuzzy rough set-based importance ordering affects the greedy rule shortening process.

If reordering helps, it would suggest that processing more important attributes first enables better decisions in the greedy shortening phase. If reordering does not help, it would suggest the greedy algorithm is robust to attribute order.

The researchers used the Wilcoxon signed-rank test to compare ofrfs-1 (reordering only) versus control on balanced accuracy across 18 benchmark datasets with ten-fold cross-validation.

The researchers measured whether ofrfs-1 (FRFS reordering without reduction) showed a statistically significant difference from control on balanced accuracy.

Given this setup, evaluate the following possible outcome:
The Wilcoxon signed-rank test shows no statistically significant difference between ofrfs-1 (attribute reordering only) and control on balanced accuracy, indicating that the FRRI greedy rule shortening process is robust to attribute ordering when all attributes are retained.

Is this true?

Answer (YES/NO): YES